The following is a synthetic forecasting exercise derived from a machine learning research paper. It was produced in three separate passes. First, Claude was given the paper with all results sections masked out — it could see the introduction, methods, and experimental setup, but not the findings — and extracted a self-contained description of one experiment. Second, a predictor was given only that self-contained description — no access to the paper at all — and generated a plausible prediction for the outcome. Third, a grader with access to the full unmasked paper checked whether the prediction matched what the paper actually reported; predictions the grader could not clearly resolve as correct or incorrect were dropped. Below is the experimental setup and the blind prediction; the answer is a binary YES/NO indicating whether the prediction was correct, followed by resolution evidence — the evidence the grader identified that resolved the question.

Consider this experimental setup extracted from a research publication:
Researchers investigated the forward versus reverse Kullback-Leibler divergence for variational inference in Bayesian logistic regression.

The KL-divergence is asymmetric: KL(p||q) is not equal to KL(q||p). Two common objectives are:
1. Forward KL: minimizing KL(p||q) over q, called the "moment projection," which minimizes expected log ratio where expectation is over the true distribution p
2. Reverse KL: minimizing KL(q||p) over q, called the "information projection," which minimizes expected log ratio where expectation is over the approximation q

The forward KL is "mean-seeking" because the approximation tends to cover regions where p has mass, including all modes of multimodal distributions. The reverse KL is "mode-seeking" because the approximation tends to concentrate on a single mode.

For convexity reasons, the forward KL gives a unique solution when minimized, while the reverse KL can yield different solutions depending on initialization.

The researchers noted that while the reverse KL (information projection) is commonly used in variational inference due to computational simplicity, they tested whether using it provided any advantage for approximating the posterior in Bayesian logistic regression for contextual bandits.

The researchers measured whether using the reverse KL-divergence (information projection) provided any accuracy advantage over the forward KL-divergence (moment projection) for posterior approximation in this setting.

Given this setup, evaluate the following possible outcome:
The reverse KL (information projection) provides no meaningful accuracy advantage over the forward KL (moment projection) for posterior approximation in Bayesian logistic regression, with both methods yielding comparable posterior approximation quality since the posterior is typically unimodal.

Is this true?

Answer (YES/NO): NO